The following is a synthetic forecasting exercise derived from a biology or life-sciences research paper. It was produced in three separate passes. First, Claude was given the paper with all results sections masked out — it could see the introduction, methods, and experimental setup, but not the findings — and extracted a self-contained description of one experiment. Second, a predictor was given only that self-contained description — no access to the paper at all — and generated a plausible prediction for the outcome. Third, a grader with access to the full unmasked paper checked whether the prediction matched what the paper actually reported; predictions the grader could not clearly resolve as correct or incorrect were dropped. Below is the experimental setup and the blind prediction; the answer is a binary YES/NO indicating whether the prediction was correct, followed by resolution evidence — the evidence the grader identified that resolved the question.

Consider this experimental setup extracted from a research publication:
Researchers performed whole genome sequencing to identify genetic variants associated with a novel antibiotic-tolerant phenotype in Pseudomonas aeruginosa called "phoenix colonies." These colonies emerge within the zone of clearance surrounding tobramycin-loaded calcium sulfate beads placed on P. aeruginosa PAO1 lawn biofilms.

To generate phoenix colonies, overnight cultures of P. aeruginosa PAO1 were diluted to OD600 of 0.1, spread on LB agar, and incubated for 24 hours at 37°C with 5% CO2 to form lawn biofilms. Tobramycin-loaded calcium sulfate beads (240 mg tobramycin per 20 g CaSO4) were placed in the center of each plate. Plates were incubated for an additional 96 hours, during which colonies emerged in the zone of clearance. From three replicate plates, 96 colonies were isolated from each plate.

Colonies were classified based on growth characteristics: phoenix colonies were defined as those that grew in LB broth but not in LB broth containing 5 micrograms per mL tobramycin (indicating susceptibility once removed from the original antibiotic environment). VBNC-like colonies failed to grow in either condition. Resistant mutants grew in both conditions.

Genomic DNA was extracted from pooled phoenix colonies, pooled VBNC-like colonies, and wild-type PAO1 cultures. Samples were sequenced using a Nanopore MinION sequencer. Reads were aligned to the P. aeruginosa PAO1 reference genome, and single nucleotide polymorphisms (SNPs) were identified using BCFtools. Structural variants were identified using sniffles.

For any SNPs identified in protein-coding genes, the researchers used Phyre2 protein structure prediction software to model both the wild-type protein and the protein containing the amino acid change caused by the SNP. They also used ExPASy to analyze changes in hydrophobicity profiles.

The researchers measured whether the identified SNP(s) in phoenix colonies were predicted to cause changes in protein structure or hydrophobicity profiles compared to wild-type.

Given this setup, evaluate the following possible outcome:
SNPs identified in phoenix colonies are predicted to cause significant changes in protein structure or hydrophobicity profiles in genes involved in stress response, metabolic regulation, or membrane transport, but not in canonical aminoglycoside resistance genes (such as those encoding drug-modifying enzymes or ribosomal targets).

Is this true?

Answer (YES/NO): NO